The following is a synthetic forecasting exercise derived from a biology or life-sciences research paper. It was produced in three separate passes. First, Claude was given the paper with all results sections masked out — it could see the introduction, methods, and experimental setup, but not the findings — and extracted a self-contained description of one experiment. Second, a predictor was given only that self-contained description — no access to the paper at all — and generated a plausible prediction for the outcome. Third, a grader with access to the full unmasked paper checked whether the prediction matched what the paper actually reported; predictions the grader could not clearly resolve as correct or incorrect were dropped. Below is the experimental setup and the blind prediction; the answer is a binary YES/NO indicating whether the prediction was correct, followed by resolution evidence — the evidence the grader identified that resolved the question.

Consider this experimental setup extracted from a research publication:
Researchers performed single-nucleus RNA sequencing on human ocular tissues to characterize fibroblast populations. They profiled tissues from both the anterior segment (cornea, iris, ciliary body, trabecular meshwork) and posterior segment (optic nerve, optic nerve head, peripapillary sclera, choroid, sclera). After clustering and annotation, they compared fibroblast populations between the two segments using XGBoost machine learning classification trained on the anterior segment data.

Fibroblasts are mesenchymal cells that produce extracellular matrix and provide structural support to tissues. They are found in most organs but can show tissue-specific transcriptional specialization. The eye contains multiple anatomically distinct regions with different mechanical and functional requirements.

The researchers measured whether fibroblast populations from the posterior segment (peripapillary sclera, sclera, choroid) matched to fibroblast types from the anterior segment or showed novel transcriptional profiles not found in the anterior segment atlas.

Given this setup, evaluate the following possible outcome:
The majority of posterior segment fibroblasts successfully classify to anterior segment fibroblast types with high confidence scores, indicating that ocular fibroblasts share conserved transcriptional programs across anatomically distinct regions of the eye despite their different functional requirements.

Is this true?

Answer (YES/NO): YES